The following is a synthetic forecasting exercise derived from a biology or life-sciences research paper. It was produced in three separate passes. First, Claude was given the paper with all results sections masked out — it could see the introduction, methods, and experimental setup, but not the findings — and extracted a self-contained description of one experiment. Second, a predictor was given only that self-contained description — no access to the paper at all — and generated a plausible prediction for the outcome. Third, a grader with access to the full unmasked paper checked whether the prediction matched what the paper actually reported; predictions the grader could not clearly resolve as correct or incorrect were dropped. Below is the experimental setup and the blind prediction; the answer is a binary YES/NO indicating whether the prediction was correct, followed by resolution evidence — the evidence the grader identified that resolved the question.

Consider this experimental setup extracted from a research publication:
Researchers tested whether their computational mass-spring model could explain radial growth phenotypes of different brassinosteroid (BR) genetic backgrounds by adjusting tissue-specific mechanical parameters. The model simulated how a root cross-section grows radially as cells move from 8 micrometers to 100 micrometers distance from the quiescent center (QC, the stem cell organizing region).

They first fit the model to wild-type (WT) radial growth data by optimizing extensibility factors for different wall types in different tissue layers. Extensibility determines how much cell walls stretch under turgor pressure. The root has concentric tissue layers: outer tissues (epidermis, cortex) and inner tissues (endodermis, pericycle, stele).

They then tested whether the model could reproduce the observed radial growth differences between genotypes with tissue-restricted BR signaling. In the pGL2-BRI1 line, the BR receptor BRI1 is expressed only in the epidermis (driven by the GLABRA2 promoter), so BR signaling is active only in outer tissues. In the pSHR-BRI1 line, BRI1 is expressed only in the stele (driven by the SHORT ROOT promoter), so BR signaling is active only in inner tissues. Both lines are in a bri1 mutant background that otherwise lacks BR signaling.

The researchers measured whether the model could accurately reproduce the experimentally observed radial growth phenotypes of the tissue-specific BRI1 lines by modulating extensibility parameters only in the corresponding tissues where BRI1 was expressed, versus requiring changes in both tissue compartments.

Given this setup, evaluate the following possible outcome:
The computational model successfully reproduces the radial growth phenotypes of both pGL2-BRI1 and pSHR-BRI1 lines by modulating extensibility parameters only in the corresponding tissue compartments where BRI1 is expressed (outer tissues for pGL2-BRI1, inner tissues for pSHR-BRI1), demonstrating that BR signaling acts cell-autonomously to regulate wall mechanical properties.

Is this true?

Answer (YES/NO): NO